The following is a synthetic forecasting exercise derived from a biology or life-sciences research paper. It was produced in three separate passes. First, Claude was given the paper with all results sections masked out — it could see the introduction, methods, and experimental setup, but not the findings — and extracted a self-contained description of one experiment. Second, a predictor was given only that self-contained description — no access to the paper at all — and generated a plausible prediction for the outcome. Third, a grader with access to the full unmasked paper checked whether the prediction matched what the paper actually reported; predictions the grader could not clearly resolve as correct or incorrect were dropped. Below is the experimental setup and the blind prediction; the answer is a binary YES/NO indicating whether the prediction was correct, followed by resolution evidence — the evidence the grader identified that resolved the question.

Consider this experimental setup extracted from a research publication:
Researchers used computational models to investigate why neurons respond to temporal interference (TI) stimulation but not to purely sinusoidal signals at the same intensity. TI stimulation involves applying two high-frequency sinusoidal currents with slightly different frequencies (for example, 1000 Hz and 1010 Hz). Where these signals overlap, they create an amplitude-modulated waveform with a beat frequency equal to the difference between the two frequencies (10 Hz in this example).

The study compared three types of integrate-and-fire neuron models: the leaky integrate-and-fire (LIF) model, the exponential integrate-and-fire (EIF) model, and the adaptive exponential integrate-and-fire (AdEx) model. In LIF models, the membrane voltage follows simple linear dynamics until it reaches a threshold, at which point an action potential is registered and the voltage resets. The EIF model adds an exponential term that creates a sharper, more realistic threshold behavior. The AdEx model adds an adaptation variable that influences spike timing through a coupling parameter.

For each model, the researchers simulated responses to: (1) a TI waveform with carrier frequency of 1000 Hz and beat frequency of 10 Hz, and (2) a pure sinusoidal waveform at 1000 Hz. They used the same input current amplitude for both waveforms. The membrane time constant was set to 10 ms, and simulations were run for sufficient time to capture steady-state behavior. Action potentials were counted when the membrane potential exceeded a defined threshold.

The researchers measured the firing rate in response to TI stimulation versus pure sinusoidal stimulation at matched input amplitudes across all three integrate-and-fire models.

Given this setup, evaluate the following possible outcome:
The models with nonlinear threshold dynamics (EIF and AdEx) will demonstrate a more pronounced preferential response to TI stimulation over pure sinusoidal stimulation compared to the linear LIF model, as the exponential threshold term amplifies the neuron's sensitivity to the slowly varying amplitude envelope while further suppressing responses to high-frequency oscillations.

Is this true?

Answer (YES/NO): NO